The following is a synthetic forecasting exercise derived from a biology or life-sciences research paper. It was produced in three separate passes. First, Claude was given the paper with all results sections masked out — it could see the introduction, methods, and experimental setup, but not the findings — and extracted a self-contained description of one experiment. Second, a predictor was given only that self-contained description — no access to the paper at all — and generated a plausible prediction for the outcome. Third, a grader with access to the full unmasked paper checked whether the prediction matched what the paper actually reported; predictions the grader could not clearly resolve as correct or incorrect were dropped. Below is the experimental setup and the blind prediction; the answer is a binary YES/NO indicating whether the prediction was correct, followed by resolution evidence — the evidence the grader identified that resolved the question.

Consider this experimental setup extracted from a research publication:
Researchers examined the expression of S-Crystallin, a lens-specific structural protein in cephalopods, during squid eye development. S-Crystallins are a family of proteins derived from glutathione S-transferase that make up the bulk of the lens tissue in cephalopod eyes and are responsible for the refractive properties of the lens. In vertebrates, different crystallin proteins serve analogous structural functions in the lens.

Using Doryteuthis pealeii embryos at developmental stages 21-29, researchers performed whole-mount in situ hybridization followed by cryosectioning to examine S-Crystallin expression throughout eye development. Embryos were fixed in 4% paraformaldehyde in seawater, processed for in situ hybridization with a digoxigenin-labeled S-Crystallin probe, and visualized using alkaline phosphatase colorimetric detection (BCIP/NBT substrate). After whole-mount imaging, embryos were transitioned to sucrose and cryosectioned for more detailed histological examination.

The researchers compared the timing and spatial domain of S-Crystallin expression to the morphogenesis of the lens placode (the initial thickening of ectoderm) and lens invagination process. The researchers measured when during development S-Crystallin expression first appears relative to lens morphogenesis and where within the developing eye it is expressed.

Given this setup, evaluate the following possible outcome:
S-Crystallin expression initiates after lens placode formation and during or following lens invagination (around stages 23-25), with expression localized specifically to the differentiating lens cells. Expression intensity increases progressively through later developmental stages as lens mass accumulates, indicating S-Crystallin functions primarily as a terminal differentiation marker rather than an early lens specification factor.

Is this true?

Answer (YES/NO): NO